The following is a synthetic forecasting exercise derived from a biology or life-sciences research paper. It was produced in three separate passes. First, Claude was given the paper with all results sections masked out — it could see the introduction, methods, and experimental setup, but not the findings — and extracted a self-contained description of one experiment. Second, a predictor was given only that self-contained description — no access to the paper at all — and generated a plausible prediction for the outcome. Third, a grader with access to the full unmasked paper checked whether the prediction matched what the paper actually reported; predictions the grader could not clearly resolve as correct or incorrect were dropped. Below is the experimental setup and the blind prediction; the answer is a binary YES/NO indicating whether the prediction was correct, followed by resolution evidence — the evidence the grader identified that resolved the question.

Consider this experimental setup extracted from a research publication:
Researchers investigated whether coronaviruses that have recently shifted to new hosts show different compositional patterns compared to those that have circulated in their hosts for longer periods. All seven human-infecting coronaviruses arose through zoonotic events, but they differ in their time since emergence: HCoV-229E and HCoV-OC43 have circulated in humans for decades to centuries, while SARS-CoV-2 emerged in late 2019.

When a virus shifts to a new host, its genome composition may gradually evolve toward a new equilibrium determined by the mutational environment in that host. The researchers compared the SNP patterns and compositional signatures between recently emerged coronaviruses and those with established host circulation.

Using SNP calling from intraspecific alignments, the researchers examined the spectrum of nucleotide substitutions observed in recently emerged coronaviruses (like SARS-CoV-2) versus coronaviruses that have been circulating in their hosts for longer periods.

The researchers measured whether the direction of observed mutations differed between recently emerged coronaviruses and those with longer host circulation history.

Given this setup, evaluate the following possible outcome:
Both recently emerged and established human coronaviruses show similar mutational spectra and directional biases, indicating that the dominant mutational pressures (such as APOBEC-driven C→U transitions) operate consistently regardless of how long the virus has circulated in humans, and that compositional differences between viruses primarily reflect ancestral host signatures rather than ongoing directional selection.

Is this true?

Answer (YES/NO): NO